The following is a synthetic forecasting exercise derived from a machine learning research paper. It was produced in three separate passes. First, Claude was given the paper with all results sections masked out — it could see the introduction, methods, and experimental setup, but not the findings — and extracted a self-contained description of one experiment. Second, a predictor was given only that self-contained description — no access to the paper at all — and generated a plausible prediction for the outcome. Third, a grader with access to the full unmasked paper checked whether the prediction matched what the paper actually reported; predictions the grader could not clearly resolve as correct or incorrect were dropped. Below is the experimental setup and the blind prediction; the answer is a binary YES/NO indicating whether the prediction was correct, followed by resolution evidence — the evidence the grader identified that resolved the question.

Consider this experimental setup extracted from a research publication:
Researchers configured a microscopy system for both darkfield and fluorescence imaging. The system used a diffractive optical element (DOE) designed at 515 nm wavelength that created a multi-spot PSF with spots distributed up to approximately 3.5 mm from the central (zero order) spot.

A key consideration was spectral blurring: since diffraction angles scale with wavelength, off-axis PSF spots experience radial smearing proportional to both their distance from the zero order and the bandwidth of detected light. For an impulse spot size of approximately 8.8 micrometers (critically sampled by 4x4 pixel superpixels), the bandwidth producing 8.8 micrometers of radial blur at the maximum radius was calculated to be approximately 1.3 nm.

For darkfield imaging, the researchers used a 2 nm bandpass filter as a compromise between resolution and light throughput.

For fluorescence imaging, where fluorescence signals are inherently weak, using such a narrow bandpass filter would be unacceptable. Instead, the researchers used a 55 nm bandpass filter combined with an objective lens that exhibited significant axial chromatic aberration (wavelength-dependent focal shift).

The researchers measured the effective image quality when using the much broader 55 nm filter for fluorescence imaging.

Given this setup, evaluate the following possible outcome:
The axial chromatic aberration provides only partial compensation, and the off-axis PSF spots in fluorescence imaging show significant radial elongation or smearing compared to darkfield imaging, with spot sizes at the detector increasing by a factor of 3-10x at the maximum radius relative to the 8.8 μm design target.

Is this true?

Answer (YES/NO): NO